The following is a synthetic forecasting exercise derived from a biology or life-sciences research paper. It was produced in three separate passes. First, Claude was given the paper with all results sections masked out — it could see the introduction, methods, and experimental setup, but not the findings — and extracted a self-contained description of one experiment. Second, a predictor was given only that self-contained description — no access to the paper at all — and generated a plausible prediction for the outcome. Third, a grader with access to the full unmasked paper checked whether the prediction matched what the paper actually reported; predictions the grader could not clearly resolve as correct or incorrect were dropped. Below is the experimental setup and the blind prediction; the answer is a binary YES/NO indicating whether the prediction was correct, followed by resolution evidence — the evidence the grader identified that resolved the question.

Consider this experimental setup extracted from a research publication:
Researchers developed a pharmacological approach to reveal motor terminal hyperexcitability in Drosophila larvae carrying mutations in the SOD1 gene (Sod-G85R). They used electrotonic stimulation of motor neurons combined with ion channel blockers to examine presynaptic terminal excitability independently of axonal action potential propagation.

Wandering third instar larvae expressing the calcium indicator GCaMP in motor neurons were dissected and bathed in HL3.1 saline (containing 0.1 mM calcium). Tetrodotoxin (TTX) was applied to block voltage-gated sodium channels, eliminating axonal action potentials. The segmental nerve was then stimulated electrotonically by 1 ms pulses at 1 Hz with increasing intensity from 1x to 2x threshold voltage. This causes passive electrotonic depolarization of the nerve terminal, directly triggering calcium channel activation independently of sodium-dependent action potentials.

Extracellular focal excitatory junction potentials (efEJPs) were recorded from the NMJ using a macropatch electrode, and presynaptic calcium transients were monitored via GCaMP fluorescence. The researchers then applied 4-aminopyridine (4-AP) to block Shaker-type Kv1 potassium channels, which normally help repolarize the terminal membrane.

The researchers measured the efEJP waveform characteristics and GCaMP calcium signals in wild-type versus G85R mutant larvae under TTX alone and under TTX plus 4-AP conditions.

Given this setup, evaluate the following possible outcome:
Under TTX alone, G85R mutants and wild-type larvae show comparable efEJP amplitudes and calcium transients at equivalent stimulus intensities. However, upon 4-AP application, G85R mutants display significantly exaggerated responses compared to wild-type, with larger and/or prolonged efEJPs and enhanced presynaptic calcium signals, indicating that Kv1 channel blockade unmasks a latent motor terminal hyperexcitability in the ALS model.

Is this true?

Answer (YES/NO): YES